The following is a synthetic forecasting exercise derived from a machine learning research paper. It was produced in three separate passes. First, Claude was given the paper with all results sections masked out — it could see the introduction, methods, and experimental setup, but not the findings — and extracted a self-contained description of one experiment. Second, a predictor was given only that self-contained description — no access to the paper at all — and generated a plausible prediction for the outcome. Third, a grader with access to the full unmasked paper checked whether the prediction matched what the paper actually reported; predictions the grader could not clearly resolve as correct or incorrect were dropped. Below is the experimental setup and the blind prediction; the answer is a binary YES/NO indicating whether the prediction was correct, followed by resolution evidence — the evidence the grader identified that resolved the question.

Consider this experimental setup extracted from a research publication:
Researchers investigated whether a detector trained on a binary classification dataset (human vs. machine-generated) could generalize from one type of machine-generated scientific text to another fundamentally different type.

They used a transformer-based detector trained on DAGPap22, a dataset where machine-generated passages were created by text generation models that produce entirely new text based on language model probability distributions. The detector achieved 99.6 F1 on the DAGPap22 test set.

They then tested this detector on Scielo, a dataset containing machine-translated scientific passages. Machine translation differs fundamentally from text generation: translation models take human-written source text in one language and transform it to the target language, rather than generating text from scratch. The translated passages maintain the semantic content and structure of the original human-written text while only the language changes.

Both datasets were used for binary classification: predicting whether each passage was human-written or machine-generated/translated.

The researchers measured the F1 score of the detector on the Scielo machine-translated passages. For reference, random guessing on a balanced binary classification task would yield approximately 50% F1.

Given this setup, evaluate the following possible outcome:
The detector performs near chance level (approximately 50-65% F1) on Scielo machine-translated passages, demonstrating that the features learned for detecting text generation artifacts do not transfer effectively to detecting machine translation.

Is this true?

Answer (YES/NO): YES